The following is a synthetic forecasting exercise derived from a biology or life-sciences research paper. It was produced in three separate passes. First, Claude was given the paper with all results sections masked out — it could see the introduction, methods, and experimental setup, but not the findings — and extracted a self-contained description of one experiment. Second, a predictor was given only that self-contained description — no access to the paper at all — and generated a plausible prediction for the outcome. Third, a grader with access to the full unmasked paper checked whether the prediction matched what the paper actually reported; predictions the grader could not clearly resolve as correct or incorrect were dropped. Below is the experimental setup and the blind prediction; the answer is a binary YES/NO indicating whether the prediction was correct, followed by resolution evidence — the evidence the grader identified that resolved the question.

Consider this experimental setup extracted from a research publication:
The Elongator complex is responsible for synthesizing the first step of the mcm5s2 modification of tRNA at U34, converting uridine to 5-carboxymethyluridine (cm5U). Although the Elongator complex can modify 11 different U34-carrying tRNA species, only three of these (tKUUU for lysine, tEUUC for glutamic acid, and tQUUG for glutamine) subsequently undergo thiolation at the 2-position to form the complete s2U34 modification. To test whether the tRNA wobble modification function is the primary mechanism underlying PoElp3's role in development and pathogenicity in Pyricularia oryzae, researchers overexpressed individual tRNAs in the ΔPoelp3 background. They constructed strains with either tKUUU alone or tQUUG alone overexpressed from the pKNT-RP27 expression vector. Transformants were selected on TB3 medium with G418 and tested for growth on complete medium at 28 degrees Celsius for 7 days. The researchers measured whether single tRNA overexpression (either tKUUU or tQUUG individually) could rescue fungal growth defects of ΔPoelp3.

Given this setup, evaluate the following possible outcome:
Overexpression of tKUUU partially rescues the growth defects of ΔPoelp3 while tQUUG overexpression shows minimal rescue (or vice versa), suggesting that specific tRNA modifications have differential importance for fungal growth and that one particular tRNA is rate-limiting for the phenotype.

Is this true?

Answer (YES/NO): NO